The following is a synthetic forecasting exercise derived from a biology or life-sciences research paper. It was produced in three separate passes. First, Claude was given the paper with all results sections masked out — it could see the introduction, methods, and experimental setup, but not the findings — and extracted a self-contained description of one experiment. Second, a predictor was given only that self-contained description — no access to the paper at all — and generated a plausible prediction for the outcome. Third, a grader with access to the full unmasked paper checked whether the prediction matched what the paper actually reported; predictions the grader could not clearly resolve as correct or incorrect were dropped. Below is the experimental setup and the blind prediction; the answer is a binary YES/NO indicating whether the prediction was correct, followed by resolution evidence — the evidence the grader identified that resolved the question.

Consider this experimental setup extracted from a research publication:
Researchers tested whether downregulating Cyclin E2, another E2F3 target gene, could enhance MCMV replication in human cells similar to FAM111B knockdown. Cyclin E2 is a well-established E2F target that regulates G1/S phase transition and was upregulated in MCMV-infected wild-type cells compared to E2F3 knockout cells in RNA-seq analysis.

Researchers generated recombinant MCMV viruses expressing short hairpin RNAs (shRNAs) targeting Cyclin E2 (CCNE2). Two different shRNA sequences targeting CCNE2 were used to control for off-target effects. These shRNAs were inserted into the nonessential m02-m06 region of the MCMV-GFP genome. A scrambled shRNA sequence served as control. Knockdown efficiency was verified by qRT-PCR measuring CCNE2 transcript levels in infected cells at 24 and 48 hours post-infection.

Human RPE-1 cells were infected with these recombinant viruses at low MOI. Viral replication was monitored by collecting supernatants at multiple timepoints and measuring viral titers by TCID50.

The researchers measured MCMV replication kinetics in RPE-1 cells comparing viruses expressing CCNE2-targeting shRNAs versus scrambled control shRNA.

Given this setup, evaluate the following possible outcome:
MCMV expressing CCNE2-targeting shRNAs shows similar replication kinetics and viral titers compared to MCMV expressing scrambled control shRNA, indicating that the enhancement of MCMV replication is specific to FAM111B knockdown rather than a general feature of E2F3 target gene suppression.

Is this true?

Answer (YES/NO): YES